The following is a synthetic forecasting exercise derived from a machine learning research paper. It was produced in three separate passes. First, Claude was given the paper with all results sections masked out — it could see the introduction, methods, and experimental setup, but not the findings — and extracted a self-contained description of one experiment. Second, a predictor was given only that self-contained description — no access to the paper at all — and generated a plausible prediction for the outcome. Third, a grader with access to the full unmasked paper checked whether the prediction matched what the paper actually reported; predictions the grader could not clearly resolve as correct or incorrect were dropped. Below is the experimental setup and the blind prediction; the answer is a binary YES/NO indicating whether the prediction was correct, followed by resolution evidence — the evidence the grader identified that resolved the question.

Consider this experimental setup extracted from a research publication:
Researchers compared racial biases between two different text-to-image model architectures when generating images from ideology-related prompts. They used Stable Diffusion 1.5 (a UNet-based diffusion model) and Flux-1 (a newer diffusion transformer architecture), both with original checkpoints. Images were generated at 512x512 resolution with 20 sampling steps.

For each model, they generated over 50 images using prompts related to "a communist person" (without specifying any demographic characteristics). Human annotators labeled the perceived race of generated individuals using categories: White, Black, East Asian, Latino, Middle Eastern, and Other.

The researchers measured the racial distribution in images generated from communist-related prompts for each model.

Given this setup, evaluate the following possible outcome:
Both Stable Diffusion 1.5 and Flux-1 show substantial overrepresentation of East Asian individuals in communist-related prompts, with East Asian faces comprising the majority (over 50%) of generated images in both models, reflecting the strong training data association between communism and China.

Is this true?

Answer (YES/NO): NO